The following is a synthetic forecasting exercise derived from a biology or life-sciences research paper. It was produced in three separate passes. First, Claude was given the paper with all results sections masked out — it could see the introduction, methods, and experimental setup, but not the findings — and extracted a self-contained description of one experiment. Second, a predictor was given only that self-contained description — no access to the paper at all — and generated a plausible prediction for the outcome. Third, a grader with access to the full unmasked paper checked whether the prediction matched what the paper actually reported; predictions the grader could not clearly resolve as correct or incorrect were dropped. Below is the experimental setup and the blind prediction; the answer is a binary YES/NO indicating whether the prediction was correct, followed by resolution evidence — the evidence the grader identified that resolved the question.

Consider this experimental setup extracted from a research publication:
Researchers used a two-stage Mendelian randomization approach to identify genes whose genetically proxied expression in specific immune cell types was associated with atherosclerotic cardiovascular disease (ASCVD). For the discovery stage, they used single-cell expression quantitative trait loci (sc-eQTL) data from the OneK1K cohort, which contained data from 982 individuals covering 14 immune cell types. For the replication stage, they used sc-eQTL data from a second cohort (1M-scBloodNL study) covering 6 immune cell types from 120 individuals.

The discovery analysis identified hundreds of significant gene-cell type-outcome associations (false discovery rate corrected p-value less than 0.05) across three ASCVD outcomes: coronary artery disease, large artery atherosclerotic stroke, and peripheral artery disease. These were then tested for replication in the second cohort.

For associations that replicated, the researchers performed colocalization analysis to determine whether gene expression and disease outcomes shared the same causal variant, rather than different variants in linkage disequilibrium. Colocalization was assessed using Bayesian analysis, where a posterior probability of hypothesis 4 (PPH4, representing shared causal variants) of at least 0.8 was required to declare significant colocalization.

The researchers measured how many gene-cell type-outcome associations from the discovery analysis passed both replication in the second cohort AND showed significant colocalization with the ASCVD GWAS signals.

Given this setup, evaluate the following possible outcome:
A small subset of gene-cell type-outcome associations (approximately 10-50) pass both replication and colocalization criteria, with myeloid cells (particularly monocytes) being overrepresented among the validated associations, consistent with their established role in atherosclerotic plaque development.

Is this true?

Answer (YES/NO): NO